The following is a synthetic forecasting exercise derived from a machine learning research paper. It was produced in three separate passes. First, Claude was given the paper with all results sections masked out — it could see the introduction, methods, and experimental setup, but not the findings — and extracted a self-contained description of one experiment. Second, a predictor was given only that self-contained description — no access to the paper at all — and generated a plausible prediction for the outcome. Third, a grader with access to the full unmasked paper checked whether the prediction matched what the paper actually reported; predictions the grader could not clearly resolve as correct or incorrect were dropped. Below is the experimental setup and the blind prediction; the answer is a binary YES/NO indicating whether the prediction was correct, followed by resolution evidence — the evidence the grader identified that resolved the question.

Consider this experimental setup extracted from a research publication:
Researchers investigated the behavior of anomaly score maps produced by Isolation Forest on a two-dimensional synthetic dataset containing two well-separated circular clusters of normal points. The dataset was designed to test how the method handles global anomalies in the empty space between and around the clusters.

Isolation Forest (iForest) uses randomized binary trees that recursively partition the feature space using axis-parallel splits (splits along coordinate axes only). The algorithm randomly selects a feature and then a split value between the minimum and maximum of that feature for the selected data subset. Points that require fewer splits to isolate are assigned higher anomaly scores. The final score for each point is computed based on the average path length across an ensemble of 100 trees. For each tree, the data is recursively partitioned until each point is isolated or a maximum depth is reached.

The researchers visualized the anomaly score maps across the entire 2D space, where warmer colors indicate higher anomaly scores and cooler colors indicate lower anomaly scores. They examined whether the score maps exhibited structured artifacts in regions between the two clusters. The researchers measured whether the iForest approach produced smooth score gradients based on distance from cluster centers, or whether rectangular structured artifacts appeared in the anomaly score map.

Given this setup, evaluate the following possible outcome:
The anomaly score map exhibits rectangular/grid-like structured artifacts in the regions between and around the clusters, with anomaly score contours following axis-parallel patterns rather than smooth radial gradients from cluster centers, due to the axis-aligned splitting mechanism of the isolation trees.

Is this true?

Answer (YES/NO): YES